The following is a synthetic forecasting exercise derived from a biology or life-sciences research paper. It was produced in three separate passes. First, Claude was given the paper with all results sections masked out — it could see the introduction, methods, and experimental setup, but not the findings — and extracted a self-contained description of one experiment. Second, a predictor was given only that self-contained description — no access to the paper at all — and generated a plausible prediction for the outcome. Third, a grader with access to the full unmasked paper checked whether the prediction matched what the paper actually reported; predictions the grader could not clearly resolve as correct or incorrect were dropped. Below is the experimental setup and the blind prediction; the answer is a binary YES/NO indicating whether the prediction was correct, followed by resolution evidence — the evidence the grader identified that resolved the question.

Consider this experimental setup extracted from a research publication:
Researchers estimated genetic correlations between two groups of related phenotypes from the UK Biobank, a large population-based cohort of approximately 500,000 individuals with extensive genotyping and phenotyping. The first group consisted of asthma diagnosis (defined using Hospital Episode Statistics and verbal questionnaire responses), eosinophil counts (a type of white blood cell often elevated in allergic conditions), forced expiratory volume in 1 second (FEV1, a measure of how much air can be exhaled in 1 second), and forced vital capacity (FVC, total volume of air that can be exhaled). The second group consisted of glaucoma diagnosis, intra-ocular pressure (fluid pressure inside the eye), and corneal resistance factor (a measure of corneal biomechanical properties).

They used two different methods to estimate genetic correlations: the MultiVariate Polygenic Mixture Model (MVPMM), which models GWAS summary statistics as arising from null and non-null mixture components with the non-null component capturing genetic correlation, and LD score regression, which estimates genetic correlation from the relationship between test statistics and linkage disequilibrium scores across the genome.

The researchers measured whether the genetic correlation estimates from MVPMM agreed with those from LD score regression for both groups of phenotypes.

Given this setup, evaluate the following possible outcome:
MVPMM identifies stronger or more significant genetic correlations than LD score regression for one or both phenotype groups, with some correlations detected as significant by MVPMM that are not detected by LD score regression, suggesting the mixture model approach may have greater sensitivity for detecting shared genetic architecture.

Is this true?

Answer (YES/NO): NO